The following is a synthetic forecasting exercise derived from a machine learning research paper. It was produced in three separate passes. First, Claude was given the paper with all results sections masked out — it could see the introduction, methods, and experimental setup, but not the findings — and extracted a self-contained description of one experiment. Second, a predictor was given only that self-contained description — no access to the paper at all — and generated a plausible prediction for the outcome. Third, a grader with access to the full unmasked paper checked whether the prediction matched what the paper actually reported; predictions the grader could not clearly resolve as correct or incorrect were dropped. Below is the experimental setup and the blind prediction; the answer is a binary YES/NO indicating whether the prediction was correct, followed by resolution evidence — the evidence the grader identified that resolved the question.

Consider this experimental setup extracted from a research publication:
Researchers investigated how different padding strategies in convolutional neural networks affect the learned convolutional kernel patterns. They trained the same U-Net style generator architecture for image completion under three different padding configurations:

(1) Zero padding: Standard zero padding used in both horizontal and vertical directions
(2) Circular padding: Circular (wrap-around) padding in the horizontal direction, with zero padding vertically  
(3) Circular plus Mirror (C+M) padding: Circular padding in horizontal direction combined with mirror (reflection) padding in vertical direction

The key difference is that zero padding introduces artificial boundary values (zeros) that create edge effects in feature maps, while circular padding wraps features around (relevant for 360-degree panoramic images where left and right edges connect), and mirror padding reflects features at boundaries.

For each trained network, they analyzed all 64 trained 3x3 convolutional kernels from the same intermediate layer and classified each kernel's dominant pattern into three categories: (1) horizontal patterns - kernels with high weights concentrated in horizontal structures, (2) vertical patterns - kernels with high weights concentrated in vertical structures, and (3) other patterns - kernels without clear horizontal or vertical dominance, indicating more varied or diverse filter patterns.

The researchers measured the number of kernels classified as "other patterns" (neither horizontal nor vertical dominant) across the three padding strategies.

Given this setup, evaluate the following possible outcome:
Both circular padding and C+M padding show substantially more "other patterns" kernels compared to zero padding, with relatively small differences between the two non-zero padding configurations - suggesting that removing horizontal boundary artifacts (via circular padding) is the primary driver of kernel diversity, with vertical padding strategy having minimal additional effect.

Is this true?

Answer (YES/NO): NO